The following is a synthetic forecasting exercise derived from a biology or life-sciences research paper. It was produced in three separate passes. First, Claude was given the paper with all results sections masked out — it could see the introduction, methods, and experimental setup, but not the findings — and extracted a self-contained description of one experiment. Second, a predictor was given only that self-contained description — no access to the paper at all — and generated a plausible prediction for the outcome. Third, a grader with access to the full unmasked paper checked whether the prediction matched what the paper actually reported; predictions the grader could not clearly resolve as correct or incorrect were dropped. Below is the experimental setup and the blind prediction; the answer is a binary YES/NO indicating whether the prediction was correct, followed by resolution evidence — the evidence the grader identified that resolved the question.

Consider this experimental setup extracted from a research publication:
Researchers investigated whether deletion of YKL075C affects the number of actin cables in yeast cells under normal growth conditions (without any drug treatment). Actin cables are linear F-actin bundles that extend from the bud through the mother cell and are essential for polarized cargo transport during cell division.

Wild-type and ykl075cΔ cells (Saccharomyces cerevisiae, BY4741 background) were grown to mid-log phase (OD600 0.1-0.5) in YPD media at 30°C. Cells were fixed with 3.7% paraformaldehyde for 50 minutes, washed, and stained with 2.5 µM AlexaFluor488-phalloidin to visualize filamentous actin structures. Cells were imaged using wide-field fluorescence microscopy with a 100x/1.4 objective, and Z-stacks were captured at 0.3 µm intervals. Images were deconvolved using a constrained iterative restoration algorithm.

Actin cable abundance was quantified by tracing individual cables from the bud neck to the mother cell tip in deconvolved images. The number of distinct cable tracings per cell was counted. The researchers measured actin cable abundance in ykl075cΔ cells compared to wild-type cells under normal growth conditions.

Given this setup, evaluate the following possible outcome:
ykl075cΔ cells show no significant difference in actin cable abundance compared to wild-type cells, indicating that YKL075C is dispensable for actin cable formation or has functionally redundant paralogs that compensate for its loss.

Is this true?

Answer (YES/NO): NO